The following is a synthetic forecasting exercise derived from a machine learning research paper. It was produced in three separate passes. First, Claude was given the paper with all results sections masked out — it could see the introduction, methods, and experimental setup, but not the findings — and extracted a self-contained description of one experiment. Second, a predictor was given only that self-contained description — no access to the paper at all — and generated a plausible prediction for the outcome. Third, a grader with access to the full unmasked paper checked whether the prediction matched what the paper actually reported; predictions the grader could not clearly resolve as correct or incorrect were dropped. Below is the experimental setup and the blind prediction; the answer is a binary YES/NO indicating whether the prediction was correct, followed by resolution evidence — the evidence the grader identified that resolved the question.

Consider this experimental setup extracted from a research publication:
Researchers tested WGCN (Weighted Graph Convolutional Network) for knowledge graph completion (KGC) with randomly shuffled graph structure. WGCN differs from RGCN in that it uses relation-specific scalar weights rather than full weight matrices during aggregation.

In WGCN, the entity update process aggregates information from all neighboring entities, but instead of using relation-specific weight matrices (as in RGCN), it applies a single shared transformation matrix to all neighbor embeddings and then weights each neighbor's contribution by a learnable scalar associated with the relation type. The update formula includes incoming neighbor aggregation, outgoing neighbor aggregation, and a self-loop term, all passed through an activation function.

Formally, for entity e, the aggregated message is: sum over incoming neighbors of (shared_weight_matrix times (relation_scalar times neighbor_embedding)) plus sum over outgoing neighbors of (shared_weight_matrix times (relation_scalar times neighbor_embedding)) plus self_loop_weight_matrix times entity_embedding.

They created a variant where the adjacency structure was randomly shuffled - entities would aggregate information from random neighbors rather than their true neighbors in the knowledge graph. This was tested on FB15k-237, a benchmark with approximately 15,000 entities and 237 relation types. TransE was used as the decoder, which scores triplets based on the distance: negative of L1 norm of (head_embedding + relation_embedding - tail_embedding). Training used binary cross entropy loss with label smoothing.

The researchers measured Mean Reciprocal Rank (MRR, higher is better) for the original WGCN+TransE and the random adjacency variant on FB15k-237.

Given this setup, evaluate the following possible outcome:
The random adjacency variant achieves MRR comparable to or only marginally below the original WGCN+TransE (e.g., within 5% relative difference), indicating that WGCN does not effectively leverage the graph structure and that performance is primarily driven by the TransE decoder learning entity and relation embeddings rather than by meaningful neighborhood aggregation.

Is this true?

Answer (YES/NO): NO